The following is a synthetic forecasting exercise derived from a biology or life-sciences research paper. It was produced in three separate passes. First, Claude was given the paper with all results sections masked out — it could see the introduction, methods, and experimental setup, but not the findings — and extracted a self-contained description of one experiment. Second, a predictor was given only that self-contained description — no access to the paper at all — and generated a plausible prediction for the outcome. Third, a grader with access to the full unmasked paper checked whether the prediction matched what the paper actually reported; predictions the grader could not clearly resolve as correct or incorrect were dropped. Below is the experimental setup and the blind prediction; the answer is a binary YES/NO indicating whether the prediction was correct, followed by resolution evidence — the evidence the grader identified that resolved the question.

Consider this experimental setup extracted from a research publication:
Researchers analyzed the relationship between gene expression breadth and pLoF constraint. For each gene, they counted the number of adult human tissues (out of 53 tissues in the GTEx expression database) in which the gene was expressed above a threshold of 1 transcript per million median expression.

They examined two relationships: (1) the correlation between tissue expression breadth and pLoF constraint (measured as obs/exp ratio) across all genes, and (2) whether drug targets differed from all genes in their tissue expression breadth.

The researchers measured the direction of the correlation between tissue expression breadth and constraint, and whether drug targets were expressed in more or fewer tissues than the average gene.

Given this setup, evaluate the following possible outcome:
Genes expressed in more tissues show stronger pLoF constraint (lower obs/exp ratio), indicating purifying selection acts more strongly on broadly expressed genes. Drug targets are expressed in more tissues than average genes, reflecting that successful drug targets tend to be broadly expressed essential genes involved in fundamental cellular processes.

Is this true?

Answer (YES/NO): NO